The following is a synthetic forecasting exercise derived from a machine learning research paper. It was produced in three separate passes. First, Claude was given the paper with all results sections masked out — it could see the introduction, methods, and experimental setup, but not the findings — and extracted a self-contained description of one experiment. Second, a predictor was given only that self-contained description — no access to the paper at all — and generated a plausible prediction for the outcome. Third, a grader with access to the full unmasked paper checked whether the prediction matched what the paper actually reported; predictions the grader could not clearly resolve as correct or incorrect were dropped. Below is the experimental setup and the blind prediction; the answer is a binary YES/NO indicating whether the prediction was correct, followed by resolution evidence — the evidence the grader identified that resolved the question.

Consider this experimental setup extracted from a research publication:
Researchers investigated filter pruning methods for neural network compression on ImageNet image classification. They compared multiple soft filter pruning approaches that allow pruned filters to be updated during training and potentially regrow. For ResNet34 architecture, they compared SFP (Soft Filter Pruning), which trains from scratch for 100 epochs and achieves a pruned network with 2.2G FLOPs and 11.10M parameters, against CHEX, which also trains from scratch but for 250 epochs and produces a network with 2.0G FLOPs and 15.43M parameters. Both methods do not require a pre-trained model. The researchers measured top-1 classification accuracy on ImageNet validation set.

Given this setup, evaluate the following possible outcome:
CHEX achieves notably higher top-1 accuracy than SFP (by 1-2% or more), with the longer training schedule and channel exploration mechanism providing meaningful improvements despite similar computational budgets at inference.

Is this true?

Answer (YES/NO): YES